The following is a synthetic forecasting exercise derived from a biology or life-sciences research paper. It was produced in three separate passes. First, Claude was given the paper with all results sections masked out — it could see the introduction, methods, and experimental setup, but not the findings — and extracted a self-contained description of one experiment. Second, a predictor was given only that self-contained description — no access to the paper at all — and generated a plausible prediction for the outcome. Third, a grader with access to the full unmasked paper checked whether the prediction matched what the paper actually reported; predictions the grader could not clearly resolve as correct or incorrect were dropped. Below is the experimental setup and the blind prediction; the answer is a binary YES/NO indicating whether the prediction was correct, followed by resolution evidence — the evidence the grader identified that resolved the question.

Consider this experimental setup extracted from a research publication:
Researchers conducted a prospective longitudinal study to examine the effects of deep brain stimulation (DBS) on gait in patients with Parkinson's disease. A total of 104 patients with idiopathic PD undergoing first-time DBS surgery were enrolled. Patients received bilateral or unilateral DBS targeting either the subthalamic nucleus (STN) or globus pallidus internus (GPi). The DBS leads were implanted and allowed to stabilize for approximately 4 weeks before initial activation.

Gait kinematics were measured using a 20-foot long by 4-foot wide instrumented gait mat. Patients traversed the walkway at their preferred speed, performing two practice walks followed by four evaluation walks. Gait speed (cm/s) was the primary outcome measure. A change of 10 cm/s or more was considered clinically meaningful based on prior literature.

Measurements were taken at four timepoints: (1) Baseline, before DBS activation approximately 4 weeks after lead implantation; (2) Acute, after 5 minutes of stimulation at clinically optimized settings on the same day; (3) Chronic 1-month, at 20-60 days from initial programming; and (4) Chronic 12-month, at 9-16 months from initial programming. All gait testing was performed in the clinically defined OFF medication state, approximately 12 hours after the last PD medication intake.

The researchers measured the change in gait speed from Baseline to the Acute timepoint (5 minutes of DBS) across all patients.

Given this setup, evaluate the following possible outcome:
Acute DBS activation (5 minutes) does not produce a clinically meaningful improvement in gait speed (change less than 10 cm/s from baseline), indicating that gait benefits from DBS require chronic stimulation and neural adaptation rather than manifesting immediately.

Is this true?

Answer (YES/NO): NO